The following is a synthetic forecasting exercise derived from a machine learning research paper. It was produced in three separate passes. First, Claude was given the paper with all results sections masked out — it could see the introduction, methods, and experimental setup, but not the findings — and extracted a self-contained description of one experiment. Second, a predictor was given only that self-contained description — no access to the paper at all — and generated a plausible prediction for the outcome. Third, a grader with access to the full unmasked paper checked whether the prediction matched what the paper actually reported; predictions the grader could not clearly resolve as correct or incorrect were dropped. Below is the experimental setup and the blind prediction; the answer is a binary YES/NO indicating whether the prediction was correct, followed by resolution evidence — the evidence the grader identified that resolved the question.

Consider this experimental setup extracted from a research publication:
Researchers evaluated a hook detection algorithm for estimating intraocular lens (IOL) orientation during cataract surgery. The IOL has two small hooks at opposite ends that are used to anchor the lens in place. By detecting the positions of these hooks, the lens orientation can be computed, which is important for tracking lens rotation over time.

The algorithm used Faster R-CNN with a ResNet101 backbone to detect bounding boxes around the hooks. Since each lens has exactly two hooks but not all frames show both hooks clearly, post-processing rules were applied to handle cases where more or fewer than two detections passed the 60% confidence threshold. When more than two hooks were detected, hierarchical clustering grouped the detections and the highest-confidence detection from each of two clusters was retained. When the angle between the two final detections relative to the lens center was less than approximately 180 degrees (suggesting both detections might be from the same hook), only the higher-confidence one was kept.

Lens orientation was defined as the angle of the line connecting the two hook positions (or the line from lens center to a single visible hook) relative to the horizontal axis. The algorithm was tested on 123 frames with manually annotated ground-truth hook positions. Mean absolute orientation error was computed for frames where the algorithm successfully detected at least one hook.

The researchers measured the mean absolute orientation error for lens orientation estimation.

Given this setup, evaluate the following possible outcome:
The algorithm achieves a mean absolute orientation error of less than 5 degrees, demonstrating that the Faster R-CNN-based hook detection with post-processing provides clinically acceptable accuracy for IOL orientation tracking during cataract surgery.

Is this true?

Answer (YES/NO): YES